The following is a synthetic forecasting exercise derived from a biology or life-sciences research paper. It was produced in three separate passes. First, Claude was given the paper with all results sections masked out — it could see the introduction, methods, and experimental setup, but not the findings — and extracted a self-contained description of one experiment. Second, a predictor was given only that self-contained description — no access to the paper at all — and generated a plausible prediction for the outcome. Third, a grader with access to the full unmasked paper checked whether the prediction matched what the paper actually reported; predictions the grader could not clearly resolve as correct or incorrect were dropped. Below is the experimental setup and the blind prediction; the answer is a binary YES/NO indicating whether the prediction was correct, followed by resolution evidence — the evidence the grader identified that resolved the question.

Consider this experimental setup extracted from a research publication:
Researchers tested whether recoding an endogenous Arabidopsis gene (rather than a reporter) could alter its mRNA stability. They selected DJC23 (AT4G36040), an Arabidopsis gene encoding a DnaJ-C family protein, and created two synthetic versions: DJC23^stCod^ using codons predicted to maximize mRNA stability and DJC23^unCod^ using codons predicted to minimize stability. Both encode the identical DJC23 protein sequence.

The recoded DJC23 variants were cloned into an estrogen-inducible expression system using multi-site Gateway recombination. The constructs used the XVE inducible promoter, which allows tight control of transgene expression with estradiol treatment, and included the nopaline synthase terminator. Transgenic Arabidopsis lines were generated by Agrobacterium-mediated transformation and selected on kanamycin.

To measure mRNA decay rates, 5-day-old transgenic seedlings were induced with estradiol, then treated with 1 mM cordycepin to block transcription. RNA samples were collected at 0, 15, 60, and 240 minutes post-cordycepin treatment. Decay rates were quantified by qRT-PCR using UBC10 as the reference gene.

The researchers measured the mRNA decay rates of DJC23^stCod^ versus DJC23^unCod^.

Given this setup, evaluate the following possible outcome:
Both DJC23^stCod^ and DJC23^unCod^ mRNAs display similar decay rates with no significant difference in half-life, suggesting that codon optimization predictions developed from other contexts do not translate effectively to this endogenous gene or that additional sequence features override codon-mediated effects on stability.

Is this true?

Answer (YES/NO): NO